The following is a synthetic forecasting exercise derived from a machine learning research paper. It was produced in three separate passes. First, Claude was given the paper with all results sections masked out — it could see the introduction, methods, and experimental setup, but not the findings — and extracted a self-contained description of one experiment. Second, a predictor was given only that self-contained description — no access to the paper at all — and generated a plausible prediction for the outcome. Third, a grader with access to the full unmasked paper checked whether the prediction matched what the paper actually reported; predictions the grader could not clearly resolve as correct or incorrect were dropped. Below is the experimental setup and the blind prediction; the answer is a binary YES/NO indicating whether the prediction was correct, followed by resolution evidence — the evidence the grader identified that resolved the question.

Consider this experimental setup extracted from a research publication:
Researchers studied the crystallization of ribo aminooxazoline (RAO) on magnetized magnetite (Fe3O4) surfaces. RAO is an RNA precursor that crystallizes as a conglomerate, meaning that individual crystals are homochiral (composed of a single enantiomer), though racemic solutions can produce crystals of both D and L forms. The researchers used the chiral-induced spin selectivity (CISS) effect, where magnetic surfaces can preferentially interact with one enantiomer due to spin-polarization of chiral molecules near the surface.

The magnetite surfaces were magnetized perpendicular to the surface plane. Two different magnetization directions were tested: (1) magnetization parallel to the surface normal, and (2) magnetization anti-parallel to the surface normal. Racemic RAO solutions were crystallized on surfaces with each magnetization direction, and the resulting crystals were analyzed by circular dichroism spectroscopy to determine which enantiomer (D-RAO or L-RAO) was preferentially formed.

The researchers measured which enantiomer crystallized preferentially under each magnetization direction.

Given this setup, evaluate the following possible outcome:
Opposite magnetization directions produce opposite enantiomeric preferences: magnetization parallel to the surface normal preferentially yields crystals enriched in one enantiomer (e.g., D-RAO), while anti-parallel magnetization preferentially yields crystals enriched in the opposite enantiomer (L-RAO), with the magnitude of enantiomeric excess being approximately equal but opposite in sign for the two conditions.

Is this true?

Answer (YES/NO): YES